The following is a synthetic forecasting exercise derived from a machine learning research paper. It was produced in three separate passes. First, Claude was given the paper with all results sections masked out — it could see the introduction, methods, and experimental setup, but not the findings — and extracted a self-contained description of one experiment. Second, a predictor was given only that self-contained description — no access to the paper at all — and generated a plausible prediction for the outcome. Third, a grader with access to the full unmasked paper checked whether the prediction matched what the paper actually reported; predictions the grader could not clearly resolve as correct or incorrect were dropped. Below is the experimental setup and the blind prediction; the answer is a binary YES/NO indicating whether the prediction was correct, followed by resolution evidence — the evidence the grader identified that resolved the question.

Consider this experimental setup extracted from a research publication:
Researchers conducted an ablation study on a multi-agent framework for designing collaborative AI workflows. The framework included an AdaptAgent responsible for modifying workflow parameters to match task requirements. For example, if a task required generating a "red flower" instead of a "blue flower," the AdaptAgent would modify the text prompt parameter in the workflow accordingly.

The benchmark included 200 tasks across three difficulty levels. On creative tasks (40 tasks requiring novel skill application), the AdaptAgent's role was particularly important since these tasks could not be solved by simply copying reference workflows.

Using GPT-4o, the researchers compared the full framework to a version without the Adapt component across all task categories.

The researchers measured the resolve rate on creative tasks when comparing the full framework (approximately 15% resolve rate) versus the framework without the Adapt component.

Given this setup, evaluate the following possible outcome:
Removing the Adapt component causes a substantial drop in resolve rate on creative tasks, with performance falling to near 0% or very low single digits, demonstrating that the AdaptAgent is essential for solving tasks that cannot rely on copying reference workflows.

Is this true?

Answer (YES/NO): YES